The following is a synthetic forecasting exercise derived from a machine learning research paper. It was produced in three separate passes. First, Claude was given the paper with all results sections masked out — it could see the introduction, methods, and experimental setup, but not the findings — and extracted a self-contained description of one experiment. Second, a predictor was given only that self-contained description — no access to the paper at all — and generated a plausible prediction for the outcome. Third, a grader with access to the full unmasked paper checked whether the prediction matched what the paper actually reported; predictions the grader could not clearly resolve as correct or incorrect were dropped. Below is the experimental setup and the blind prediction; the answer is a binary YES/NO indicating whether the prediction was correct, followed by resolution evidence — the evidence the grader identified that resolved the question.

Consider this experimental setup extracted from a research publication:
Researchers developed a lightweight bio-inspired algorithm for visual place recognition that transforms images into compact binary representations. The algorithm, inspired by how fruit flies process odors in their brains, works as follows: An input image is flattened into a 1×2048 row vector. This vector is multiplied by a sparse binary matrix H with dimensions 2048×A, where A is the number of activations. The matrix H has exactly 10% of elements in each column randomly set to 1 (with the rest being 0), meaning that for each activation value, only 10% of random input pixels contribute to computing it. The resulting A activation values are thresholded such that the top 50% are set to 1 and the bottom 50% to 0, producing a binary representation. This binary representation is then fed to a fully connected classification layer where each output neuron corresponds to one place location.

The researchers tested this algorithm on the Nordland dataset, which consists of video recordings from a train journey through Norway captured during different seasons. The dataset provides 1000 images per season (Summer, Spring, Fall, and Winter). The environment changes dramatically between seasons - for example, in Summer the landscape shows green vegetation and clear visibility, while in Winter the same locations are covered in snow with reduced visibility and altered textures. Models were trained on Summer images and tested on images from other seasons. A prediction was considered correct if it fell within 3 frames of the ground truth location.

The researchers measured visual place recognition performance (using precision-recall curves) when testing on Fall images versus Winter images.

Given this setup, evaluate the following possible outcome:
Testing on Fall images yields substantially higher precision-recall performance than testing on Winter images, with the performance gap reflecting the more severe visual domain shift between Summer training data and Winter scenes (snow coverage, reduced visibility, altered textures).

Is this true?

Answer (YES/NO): YES